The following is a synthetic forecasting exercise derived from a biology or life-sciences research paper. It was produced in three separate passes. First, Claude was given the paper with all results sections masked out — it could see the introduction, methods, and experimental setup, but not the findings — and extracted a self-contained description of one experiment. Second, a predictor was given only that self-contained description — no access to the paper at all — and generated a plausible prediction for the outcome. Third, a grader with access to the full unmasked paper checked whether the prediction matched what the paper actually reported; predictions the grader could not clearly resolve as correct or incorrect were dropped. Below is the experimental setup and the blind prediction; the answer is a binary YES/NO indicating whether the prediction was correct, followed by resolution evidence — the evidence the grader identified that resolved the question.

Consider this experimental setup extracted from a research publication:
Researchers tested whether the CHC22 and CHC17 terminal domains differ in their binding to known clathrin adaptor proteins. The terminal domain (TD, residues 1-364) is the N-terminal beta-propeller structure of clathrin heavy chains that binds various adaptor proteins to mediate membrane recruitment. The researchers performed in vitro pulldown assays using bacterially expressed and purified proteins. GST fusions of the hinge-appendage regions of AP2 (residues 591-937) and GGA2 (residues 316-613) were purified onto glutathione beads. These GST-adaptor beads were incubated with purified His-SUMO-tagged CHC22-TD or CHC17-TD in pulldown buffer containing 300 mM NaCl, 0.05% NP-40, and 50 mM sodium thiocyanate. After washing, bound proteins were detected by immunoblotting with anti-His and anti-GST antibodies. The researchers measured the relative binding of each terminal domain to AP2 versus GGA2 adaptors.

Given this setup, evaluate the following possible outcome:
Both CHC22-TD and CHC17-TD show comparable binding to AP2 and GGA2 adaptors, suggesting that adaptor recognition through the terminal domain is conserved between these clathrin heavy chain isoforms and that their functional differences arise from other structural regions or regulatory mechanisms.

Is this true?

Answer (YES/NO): NO